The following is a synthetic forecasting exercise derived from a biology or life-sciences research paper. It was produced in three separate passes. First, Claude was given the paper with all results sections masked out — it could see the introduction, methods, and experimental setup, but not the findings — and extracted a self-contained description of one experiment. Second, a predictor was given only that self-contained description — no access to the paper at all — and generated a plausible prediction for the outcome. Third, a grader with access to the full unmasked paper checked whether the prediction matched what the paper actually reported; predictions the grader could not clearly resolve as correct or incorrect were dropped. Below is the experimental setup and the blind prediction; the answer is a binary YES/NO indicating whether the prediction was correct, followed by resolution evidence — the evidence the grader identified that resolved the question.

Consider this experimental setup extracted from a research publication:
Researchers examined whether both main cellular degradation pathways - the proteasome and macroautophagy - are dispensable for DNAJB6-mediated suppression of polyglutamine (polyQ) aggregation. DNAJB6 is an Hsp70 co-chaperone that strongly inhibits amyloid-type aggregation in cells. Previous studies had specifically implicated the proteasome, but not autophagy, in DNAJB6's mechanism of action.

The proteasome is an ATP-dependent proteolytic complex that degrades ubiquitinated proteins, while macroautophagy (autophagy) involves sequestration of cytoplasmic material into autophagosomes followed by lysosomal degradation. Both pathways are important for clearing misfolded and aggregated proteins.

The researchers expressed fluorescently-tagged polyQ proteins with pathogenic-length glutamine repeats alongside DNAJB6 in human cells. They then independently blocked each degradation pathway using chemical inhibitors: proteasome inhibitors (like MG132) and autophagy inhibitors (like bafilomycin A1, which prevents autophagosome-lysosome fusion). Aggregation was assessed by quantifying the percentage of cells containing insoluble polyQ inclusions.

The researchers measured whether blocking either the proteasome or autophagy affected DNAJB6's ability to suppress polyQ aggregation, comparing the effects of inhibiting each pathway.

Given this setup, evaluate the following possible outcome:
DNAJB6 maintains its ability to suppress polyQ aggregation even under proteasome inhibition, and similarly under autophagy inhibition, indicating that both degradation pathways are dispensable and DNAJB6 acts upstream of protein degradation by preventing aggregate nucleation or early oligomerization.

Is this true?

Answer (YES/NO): NO